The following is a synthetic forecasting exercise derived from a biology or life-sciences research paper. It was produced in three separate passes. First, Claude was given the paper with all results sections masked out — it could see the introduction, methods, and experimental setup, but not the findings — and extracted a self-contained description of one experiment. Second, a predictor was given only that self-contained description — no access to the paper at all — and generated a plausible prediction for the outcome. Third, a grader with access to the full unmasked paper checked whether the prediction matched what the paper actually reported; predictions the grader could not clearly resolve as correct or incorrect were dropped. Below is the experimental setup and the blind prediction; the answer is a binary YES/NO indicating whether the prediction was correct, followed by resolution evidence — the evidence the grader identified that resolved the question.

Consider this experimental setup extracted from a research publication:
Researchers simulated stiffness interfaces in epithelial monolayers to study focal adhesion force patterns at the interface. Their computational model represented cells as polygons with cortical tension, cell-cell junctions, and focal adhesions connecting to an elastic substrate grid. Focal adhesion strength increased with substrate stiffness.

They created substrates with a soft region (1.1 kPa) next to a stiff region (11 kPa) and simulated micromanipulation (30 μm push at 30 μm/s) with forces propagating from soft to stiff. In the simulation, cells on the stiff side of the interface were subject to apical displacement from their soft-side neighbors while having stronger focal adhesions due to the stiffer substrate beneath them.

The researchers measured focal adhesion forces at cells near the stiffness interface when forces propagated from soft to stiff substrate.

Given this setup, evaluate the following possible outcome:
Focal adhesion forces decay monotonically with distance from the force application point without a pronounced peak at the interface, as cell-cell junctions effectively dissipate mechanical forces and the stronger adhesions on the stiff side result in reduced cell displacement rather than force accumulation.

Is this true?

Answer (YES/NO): NO